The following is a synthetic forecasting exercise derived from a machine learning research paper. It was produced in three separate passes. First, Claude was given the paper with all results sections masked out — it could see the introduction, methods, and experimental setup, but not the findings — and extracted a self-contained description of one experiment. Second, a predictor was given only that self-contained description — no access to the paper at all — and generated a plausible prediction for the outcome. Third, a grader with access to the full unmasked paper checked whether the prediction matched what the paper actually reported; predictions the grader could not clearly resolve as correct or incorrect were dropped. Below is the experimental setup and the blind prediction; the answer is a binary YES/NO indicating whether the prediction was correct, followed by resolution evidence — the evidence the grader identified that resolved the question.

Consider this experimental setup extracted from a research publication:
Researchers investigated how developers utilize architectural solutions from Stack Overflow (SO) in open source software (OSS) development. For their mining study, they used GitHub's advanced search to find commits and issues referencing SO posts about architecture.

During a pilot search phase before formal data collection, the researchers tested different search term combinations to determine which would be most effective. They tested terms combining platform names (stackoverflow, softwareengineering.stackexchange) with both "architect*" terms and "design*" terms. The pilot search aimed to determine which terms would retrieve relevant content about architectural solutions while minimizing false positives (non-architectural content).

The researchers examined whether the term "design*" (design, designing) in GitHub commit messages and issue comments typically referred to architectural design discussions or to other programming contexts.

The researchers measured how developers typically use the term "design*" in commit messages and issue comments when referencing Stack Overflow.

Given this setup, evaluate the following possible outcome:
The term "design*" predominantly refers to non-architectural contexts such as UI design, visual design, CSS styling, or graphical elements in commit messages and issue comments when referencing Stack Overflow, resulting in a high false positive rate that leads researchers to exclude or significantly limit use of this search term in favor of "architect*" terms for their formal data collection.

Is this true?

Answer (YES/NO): YES